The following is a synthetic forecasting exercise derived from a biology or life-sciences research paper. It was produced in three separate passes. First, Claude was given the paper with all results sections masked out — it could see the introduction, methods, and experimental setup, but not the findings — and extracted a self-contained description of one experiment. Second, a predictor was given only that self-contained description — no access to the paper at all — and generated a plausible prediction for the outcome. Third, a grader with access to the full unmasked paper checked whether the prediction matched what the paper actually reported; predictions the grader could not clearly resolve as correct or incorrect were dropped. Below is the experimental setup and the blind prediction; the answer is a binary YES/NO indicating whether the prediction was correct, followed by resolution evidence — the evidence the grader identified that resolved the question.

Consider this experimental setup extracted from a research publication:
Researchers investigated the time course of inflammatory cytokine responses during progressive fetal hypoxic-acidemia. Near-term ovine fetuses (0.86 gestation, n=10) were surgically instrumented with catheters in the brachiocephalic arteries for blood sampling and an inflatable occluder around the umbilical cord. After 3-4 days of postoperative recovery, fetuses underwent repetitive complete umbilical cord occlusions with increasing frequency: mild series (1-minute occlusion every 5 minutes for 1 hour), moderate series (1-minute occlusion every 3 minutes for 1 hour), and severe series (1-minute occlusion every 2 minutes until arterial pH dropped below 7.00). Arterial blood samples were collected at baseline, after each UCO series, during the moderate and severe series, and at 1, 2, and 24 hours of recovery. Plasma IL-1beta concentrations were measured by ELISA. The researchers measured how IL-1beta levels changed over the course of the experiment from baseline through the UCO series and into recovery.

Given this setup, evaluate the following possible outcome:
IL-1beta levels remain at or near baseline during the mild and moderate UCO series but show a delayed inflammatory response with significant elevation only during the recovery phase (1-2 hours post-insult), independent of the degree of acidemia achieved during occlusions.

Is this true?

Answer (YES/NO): NO